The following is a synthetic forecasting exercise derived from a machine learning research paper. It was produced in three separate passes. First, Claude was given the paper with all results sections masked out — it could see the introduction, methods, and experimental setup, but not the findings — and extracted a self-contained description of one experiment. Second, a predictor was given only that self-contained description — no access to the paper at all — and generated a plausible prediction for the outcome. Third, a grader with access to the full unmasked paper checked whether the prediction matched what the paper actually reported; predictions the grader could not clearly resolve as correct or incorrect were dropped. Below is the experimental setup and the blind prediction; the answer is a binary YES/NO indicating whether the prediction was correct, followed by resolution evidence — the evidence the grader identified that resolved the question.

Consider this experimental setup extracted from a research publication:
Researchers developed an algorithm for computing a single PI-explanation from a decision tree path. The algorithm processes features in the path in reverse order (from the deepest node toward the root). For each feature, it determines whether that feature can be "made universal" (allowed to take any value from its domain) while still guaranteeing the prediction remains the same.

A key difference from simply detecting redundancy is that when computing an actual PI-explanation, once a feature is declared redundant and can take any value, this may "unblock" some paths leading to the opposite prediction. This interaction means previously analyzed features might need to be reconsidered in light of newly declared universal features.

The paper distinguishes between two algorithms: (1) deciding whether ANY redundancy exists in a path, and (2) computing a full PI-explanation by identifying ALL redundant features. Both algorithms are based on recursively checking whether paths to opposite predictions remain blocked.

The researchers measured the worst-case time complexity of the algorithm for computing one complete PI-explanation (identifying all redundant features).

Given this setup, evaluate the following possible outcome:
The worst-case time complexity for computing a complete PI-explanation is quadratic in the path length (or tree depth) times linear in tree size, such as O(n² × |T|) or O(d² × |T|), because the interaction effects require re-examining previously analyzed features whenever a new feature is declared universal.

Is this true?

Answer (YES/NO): NO